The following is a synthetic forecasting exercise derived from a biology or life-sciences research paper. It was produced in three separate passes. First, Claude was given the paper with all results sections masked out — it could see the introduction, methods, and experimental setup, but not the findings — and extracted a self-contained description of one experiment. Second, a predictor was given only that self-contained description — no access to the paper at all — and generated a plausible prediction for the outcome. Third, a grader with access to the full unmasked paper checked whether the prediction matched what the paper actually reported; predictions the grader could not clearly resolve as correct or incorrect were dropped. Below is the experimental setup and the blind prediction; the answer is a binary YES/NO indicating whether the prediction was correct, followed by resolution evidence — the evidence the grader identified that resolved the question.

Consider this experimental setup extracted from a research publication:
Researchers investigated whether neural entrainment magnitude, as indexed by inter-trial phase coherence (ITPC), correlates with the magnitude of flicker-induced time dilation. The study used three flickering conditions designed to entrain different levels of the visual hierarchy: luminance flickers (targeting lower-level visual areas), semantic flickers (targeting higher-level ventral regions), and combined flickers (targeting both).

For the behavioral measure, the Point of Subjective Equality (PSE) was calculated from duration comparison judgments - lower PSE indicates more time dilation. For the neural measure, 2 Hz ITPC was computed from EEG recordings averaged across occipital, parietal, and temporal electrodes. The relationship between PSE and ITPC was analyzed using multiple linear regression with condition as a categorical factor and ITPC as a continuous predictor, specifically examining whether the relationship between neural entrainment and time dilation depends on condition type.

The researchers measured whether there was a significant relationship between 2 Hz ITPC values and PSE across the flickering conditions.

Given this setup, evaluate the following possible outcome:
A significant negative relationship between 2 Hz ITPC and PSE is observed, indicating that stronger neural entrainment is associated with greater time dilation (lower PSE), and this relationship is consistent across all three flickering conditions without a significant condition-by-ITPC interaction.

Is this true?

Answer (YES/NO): NO